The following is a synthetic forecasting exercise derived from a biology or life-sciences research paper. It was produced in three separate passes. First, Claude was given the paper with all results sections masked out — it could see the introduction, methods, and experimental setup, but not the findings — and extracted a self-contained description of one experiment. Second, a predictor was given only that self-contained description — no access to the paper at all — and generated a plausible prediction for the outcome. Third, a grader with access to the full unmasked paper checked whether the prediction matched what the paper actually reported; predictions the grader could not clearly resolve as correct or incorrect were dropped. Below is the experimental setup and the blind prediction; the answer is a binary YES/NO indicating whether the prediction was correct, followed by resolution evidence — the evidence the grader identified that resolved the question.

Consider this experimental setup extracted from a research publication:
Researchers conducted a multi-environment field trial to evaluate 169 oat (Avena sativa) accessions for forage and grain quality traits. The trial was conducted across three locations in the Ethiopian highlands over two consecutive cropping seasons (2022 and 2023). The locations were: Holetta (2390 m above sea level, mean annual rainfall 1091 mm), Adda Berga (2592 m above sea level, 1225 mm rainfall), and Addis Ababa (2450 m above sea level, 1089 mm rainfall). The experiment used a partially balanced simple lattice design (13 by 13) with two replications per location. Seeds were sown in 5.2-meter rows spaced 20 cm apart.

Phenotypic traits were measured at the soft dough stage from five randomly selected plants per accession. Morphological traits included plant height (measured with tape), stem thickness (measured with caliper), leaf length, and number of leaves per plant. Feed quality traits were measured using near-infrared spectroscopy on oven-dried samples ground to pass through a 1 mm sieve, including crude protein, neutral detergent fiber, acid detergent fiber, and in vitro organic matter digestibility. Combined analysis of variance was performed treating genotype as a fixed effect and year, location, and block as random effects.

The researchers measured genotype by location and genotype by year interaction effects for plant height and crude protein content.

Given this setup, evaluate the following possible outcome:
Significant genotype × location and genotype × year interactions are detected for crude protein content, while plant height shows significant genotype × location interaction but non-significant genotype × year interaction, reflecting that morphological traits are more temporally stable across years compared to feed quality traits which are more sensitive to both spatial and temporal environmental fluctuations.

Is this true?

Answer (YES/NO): NO